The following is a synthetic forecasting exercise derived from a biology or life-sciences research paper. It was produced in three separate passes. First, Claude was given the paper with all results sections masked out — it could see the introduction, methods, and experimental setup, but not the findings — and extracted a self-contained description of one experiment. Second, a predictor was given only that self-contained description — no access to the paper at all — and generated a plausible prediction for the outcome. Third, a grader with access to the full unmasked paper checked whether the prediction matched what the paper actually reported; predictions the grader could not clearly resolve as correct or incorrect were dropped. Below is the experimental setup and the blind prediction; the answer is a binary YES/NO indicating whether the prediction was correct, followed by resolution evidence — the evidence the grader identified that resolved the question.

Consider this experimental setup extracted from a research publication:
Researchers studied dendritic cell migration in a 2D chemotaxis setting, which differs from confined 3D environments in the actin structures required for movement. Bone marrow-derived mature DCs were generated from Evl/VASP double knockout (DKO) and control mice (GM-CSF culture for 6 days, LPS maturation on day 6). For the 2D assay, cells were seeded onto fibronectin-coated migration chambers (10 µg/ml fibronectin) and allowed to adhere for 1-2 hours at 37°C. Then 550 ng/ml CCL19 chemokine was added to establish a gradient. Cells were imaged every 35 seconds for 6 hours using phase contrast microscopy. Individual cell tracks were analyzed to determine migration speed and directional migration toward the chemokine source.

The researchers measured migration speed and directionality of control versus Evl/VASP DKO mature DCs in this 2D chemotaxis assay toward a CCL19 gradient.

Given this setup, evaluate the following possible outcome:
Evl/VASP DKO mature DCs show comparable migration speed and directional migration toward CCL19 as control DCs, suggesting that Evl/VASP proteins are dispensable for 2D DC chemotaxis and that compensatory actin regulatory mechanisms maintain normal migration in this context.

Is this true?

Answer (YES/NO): NO